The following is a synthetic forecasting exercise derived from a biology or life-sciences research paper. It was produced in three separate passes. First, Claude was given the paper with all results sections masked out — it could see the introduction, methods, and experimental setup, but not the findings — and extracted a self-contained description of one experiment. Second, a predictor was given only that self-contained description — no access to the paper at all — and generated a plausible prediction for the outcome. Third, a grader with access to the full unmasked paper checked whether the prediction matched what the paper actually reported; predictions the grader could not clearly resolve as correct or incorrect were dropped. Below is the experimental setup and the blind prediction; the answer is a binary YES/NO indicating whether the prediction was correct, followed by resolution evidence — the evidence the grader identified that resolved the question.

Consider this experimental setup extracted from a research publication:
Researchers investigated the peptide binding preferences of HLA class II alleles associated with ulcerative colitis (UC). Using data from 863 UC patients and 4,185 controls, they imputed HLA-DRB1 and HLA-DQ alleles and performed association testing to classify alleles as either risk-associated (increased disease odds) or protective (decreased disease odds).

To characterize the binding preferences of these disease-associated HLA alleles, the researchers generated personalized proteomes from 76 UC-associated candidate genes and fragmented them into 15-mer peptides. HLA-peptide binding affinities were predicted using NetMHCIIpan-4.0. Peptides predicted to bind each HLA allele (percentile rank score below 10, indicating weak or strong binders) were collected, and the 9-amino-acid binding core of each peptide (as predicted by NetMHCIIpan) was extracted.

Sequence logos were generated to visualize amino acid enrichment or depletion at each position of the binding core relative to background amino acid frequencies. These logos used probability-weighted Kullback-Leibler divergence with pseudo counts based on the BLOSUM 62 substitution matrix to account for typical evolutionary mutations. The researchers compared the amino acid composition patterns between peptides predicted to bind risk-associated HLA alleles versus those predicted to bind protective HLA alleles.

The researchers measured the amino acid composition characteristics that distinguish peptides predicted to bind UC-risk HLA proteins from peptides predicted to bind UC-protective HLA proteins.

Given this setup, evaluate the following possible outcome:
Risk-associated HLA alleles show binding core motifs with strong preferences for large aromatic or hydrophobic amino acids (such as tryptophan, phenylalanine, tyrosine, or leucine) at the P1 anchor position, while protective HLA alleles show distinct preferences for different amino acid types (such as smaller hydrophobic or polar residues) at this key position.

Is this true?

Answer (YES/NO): NO